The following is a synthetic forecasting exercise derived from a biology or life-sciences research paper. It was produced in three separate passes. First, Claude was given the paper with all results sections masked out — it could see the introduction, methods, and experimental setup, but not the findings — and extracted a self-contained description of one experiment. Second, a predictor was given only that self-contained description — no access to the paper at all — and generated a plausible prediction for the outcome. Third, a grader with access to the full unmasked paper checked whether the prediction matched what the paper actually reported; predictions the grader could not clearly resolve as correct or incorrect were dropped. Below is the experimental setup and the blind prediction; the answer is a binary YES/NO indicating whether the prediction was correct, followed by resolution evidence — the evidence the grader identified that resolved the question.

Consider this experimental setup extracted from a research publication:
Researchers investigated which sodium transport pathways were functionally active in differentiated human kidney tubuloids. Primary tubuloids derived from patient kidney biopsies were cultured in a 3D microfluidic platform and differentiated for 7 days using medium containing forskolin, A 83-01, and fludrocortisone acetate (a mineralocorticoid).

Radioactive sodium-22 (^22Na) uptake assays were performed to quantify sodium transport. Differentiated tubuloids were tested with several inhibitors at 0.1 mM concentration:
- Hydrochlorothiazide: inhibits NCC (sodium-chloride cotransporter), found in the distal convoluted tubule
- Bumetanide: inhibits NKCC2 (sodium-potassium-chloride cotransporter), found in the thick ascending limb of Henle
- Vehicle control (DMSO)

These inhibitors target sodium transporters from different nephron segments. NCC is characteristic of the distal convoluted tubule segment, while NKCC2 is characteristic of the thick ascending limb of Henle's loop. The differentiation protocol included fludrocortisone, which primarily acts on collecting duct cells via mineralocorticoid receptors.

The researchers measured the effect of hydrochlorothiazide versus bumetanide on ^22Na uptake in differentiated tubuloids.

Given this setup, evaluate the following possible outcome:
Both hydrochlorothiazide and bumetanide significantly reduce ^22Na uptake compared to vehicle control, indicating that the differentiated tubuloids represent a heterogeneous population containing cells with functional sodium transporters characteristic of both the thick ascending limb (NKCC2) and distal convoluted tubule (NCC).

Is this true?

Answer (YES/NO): NO